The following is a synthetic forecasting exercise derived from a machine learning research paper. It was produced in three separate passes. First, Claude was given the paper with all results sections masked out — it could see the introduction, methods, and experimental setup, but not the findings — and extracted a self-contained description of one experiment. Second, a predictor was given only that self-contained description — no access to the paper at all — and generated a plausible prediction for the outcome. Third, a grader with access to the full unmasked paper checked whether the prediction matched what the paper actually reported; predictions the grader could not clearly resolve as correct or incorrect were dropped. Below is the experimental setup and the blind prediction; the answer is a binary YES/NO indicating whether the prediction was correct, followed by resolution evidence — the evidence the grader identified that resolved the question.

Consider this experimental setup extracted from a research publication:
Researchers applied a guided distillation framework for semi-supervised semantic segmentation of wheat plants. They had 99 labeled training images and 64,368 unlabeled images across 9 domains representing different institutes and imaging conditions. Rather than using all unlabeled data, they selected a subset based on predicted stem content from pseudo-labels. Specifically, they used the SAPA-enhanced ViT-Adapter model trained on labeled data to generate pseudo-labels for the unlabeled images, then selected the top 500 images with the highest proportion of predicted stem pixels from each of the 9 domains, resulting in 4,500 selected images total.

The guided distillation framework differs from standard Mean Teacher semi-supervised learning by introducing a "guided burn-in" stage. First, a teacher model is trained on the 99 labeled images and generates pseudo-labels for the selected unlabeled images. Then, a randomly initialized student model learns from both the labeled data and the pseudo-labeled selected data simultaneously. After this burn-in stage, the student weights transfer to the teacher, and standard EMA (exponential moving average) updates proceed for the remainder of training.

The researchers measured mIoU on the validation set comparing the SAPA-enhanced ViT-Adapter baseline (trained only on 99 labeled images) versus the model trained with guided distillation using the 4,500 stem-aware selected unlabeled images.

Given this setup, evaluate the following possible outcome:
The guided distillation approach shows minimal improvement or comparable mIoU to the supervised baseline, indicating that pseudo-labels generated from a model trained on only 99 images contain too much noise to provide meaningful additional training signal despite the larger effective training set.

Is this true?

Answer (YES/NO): NO